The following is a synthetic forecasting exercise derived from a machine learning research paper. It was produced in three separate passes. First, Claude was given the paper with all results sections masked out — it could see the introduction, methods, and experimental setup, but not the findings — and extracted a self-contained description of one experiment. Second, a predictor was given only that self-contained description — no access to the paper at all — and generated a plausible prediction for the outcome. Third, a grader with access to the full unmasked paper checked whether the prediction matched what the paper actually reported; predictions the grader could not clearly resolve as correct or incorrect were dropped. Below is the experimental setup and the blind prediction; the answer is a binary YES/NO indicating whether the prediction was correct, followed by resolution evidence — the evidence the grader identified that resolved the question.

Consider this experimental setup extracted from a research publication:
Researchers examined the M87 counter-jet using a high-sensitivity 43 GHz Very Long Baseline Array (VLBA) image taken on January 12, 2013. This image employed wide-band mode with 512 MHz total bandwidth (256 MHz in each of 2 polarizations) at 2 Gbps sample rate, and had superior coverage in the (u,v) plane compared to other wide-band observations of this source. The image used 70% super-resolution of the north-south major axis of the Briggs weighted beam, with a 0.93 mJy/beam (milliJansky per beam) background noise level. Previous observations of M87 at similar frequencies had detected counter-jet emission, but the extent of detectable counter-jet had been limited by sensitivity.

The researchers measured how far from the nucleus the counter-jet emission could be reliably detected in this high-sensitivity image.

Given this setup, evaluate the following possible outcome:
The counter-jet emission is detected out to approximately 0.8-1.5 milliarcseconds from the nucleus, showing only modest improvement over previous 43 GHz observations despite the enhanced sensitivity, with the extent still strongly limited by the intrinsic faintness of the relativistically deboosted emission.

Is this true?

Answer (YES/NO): YES